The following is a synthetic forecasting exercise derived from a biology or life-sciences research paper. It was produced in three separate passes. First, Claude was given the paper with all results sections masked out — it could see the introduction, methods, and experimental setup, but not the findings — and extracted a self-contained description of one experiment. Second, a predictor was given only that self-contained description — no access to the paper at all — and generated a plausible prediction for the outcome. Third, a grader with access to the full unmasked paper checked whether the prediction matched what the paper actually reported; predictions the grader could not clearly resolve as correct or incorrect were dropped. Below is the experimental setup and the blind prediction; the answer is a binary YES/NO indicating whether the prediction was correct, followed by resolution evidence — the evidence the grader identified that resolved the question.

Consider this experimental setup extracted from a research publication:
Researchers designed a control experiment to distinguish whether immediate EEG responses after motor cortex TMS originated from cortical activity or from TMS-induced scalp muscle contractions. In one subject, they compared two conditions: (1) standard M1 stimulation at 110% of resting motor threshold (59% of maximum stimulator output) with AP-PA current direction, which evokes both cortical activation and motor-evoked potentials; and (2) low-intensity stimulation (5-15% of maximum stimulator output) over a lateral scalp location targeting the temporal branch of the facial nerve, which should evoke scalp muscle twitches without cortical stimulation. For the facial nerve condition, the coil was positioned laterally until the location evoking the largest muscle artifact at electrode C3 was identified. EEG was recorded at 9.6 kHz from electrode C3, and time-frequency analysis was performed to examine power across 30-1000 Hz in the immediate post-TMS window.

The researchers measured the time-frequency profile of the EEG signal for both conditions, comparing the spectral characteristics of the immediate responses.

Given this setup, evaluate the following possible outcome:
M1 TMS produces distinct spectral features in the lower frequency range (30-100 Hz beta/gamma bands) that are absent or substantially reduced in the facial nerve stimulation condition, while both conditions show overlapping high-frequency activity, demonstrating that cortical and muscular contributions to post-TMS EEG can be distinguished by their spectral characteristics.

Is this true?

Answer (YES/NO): NO